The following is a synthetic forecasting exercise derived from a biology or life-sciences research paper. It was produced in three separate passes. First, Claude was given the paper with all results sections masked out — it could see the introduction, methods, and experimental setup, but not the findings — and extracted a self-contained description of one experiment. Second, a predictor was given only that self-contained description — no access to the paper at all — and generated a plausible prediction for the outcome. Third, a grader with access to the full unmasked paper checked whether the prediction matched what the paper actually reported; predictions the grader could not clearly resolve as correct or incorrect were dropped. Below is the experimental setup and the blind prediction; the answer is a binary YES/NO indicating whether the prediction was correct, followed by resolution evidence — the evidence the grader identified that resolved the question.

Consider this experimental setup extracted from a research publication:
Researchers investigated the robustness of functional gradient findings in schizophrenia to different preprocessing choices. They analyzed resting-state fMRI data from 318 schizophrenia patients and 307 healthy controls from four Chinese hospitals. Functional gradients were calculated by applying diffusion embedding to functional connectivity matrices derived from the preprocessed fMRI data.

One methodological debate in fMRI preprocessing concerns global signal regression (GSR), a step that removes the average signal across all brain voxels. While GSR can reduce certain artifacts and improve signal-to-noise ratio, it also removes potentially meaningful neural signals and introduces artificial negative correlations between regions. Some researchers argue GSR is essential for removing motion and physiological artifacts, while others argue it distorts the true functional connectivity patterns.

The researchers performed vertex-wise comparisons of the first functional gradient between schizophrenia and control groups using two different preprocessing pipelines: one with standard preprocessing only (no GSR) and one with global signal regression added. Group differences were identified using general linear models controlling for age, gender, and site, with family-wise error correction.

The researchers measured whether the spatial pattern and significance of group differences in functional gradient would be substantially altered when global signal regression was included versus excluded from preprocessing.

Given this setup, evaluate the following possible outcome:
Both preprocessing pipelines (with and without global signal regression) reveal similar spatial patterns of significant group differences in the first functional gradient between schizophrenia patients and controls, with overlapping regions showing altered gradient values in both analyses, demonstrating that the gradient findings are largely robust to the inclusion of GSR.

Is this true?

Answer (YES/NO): YES